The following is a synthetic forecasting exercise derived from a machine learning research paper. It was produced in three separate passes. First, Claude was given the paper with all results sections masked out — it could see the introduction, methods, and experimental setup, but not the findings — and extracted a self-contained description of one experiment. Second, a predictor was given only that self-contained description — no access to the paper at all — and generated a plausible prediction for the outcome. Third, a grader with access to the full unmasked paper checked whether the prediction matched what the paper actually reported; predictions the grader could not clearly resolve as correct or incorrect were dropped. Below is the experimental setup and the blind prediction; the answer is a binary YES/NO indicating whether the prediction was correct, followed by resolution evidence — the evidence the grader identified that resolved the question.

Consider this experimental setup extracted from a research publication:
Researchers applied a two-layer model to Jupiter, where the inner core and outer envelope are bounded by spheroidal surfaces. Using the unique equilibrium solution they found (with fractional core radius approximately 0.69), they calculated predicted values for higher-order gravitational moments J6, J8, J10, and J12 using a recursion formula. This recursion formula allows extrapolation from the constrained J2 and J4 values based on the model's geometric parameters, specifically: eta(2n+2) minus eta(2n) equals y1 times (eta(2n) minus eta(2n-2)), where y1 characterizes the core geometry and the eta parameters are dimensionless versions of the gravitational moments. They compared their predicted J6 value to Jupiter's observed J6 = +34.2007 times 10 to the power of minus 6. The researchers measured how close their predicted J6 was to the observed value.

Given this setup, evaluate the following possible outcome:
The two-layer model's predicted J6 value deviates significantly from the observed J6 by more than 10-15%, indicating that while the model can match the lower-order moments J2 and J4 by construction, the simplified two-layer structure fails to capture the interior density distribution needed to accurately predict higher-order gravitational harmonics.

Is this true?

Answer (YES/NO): NO